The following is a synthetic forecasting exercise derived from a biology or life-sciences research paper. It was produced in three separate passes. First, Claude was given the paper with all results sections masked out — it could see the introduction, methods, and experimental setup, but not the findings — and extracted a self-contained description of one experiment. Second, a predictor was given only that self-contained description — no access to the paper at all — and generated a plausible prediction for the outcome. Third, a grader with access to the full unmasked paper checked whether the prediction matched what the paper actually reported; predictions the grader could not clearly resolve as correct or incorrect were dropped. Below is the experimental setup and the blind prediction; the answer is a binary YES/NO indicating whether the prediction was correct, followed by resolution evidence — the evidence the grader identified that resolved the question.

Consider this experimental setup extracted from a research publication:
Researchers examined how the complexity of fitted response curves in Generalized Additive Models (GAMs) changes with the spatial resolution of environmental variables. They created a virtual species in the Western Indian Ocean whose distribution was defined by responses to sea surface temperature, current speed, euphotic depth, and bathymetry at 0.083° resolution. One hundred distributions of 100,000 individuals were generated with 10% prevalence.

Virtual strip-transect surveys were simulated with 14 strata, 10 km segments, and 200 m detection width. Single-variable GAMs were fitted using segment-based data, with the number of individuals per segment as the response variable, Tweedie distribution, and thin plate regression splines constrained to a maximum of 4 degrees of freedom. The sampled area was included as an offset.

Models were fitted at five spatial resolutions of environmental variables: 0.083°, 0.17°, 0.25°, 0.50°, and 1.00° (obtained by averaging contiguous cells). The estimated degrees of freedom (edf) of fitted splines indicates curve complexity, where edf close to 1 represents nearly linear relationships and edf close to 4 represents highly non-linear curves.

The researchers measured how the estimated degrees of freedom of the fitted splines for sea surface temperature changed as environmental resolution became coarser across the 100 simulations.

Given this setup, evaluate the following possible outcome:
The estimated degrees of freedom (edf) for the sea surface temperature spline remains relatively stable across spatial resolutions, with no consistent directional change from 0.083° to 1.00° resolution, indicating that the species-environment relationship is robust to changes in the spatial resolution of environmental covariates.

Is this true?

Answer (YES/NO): YES